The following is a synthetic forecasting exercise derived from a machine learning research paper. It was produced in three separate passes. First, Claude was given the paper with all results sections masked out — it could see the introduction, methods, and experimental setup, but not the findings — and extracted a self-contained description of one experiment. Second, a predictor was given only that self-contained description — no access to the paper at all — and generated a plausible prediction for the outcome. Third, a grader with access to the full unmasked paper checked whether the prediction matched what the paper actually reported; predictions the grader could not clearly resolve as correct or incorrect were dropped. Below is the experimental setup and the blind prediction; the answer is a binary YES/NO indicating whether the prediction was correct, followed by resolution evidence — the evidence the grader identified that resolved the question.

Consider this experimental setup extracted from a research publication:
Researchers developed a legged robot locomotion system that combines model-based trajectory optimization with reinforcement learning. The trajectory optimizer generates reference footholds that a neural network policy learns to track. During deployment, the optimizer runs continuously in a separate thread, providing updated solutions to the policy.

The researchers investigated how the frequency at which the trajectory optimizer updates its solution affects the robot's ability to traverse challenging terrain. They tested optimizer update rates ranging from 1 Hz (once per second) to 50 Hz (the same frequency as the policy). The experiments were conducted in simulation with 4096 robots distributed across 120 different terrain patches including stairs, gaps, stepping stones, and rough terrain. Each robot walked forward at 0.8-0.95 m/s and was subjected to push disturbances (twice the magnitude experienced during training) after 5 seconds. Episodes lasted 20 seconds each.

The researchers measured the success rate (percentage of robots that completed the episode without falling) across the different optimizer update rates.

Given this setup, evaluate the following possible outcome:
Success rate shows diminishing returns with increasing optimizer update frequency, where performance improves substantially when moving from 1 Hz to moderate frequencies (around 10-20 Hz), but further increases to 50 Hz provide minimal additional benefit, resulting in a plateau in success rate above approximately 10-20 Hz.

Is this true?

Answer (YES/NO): NO